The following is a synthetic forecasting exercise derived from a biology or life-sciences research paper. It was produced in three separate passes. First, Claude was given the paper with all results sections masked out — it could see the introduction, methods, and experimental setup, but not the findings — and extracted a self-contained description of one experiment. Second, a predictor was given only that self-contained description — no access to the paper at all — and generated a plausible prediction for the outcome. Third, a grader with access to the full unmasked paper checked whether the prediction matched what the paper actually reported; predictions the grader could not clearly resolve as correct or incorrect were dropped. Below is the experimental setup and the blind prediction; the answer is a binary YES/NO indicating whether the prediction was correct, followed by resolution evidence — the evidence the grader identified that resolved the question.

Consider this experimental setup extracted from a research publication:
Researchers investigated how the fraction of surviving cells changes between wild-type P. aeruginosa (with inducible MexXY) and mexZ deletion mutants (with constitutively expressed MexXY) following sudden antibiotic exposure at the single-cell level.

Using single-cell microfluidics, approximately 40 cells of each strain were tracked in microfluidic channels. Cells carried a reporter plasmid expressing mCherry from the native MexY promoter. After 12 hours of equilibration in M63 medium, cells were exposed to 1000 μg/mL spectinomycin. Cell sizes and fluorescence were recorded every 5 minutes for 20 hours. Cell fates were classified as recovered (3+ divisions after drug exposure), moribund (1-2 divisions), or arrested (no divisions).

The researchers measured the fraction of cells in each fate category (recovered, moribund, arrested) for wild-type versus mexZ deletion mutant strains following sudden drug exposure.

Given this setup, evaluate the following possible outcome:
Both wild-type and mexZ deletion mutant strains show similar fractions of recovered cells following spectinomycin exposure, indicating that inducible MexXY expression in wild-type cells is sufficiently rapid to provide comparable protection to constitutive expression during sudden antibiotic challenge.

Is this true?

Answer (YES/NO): NO